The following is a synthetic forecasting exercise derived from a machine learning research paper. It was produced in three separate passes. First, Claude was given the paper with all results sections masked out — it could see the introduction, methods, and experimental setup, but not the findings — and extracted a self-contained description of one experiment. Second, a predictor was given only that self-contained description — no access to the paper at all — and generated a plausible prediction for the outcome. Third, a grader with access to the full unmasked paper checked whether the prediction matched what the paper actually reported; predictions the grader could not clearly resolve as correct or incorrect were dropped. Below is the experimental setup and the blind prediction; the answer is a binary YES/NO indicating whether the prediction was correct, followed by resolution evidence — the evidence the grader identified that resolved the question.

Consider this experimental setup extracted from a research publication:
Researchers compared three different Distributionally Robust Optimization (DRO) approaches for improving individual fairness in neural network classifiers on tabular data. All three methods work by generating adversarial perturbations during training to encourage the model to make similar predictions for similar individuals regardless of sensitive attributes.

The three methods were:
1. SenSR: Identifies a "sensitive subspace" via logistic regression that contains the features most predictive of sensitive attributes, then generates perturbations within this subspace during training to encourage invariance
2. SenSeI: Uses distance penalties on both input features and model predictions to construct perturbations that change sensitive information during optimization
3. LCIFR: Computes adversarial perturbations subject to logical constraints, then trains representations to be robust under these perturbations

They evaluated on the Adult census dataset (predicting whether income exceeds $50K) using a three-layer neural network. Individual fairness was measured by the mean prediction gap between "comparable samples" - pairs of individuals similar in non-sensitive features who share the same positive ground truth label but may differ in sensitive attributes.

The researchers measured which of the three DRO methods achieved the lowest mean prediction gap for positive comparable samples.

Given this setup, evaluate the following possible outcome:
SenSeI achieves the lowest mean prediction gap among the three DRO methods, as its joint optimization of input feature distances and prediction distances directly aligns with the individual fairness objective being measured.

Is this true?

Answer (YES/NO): YES